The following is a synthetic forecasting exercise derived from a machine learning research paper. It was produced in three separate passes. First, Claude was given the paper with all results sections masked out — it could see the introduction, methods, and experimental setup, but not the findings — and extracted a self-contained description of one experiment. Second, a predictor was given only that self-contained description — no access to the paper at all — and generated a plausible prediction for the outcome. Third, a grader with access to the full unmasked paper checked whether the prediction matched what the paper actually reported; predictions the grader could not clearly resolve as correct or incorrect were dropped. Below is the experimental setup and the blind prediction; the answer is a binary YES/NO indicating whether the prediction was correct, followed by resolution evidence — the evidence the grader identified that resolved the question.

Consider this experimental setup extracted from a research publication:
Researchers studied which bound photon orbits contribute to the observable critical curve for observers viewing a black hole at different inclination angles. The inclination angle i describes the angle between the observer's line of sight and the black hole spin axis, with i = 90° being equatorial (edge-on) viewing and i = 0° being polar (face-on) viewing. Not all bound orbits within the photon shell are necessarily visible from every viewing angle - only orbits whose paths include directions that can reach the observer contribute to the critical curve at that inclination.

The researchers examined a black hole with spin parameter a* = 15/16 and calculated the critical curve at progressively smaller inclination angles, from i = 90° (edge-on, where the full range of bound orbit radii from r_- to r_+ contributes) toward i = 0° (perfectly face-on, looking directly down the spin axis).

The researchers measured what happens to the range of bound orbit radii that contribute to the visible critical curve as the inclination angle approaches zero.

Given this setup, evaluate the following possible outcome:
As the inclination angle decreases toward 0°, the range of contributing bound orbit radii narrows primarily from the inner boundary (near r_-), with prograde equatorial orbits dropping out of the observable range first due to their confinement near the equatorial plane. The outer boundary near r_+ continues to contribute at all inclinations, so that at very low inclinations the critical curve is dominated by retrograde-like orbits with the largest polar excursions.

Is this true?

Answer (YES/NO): NO